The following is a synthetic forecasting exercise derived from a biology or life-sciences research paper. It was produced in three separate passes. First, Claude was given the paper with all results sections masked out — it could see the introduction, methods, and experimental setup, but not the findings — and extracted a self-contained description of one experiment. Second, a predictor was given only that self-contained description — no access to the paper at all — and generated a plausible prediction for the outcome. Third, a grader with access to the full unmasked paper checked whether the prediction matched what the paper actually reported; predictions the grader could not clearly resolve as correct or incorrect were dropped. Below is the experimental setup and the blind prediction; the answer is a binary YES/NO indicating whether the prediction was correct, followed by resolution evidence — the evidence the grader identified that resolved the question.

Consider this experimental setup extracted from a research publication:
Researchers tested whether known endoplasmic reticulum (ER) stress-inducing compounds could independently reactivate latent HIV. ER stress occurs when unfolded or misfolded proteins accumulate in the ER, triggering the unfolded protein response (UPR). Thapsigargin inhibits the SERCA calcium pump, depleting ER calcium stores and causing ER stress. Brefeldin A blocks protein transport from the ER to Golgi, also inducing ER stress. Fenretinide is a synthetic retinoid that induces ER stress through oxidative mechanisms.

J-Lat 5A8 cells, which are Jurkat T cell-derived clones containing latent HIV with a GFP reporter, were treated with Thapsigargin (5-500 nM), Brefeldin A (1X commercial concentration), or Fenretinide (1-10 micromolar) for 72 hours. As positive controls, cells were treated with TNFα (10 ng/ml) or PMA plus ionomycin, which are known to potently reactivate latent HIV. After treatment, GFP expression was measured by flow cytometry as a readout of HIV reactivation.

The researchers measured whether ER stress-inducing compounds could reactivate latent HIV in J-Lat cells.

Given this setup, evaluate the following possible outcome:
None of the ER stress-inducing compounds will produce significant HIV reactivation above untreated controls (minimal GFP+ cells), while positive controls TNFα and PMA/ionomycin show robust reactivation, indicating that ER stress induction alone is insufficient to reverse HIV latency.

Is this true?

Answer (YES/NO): NO